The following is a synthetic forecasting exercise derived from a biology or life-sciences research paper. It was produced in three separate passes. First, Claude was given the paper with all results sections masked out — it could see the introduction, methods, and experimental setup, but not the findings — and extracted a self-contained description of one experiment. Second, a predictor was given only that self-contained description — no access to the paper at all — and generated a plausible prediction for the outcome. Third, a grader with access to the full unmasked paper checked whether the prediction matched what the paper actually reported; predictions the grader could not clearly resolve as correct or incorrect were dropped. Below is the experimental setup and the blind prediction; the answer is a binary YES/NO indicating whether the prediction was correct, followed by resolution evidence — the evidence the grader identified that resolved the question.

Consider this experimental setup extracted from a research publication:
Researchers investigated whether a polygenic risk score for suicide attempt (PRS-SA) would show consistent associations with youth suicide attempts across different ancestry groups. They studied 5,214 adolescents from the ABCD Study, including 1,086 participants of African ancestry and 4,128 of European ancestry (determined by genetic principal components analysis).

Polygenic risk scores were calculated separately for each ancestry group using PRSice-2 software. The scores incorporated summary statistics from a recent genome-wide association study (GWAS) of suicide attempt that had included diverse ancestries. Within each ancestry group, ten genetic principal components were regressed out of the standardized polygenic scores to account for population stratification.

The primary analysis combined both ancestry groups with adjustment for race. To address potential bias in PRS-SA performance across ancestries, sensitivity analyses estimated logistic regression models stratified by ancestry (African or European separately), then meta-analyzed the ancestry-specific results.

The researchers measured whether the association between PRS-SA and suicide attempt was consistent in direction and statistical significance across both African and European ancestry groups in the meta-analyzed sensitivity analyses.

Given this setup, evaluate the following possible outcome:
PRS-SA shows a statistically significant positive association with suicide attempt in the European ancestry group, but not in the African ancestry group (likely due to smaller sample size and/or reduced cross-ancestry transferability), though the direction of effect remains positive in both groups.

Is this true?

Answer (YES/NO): NO